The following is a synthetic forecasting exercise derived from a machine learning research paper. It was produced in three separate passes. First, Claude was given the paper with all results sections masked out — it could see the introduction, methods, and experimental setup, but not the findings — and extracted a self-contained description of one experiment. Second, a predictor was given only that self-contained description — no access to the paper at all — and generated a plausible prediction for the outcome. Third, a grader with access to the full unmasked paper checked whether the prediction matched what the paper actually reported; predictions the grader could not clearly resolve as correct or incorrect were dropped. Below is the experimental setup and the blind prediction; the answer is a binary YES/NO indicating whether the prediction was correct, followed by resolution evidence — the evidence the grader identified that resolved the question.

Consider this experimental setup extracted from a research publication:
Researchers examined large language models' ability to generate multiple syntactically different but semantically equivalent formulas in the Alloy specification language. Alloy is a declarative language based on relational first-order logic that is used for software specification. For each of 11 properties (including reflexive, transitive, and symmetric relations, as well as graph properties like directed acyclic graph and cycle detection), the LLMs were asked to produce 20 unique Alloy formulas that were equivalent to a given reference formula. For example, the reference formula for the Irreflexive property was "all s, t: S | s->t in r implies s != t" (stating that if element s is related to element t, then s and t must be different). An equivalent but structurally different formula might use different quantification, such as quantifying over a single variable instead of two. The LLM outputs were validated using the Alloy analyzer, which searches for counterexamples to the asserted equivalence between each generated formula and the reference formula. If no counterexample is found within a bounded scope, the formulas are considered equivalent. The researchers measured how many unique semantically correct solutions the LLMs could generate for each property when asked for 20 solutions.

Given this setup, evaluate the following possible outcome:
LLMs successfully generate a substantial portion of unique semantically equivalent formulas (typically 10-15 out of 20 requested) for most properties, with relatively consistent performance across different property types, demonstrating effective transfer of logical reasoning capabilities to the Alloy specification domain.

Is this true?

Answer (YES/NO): NO